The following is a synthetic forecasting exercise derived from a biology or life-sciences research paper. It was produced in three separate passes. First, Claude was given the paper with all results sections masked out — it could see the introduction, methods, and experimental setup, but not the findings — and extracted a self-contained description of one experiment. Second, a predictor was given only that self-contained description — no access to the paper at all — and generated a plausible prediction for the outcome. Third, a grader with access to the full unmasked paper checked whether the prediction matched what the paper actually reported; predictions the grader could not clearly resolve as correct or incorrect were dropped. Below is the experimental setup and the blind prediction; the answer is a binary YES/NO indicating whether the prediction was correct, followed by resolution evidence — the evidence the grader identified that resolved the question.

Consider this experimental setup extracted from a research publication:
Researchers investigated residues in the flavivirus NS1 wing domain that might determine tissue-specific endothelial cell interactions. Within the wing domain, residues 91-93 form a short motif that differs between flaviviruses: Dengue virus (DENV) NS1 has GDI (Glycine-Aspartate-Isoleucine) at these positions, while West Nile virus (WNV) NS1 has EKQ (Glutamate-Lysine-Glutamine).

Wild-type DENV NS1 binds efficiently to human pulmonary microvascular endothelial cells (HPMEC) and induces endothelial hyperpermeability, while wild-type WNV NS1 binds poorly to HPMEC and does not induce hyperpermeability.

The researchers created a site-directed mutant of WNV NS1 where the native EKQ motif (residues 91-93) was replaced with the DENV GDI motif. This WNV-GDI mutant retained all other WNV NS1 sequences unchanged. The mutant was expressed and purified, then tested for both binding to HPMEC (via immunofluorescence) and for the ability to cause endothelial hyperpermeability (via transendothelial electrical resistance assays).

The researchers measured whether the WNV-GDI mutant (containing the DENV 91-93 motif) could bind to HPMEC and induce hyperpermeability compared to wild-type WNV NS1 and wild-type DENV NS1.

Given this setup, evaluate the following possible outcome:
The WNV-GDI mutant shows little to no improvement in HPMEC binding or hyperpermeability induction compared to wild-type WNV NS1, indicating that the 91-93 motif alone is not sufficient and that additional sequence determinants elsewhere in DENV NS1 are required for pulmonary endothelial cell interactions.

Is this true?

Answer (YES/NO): NO